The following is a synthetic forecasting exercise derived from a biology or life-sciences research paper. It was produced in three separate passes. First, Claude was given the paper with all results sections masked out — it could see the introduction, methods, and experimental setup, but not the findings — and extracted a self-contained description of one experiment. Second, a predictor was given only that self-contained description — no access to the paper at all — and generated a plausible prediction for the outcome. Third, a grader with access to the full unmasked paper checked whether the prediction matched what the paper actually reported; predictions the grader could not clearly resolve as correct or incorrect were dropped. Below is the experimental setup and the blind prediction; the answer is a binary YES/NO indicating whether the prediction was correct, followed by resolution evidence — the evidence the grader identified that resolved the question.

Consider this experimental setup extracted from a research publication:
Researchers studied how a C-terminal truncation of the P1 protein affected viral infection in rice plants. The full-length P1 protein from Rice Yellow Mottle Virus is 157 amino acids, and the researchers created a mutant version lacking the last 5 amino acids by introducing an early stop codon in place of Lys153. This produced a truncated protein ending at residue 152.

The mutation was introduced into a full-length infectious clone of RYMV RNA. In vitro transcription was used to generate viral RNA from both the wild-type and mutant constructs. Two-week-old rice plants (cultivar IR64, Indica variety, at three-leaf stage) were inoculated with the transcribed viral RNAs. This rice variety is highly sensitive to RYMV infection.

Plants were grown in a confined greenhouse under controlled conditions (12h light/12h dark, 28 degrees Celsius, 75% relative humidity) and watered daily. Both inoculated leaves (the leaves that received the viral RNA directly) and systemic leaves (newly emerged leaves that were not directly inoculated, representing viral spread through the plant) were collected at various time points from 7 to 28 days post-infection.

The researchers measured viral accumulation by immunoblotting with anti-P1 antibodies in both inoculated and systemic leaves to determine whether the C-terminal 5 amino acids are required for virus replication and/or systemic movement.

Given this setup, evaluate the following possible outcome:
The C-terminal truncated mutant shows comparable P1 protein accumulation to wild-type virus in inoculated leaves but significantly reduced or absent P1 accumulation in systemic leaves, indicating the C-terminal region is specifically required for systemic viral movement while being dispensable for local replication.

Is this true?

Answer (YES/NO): NO